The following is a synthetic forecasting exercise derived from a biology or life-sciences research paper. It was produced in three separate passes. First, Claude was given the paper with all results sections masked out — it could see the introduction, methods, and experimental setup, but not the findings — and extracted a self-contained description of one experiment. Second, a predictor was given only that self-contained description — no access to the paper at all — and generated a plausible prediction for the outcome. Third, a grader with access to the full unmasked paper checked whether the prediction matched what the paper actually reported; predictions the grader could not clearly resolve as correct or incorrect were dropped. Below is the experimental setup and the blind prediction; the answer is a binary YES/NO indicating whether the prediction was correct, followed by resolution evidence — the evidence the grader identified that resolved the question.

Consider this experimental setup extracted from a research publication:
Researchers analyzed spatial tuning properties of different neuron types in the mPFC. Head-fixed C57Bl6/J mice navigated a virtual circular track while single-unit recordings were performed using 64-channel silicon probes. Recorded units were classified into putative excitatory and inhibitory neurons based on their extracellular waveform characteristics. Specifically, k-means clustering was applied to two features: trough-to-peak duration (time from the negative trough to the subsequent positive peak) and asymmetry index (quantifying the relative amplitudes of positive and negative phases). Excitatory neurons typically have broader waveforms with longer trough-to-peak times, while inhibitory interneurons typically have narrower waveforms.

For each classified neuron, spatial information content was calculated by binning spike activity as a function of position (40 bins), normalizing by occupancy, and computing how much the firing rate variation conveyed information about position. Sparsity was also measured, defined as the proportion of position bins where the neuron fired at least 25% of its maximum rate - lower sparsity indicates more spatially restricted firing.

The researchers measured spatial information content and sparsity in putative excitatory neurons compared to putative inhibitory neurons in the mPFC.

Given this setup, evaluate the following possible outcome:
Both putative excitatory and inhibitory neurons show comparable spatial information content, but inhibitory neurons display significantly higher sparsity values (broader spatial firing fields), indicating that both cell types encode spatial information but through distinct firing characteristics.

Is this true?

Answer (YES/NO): NO